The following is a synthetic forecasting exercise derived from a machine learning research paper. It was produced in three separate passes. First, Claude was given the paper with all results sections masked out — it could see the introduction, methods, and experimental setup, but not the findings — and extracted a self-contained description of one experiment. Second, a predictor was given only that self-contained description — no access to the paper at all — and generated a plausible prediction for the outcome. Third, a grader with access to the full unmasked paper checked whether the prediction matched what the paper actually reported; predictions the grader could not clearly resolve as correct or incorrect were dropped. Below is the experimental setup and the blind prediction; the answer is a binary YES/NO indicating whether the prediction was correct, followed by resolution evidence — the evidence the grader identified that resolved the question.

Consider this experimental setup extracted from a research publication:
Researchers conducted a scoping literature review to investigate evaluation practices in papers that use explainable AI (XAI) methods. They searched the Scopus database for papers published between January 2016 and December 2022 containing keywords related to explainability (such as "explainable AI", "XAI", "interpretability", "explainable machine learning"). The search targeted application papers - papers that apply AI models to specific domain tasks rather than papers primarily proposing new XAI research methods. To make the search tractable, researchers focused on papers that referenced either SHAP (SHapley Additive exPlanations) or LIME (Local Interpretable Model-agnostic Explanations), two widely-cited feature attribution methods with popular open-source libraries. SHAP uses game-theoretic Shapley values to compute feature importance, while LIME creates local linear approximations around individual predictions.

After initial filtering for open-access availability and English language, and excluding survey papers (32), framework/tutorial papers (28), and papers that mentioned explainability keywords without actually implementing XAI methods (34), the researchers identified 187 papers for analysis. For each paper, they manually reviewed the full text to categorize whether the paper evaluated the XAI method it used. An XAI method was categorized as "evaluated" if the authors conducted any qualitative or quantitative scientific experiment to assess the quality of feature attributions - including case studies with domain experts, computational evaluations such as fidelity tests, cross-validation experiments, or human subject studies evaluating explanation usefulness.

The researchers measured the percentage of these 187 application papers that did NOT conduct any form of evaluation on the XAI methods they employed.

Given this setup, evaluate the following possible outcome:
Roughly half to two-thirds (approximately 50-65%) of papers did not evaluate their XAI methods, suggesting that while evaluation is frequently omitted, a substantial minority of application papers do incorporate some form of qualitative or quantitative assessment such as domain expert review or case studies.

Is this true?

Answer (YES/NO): NO